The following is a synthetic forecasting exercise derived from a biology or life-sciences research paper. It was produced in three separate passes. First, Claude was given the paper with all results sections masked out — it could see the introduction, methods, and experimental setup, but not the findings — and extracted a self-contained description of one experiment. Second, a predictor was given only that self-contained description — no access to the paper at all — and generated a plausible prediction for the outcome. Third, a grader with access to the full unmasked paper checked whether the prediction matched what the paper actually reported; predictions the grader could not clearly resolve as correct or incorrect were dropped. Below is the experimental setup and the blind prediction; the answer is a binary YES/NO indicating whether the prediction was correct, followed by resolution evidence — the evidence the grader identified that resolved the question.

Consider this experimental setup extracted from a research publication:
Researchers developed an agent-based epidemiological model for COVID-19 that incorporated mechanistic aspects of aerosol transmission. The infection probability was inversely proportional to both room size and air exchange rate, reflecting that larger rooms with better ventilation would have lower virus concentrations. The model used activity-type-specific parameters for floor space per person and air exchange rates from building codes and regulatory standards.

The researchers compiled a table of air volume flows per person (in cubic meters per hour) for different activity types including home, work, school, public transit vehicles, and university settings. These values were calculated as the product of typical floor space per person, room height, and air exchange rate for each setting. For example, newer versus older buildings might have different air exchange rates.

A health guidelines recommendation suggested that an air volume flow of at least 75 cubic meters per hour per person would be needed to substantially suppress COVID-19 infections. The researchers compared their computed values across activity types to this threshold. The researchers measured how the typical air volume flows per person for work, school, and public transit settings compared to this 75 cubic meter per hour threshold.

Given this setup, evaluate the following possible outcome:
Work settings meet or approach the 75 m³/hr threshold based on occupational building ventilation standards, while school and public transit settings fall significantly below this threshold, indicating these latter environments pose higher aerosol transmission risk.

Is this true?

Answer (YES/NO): NO